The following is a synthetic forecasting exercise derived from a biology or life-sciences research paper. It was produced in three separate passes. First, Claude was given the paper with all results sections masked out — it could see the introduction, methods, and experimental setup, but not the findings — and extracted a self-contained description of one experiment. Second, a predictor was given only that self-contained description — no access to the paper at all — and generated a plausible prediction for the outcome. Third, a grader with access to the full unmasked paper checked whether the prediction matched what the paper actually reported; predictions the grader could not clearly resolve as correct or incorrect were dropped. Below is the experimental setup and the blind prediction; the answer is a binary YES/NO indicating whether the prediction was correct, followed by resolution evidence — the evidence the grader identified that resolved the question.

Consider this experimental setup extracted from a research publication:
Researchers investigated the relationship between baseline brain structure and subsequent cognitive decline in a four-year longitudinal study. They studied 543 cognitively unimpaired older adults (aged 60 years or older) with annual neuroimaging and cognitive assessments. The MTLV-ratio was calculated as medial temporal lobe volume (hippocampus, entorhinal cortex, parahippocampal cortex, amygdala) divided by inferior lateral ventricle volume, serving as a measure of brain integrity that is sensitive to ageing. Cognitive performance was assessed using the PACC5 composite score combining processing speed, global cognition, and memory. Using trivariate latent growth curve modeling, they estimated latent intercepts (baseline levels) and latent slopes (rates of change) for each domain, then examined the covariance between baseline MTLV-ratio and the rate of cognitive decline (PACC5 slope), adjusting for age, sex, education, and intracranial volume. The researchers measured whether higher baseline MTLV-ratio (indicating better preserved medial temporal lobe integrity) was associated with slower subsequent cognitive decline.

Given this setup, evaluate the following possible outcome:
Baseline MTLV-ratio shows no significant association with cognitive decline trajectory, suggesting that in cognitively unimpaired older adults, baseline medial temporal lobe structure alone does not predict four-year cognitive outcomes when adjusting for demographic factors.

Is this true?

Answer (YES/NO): NO